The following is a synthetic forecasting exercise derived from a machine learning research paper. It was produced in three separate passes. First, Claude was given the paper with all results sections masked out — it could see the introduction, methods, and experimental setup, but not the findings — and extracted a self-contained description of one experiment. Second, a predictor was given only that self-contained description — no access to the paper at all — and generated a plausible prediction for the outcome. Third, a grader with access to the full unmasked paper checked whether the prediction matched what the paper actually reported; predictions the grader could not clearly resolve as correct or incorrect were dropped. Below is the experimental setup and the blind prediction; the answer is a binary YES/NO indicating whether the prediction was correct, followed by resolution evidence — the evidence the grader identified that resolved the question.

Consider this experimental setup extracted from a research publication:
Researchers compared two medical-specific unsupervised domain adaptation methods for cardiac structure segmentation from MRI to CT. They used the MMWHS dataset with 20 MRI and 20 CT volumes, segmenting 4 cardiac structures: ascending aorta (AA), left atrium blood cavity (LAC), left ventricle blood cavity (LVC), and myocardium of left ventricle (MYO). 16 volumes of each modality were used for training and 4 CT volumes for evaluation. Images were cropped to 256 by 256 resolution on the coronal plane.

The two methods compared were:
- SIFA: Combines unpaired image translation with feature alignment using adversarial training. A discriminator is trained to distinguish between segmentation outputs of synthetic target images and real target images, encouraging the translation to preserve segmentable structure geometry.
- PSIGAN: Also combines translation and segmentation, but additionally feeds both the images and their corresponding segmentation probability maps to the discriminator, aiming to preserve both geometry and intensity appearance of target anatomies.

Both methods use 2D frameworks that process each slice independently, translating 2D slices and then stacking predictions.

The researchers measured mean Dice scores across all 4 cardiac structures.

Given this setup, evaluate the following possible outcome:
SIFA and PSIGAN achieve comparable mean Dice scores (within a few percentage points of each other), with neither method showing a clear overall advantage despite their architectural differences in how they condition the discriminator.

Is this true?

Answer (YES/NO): NO